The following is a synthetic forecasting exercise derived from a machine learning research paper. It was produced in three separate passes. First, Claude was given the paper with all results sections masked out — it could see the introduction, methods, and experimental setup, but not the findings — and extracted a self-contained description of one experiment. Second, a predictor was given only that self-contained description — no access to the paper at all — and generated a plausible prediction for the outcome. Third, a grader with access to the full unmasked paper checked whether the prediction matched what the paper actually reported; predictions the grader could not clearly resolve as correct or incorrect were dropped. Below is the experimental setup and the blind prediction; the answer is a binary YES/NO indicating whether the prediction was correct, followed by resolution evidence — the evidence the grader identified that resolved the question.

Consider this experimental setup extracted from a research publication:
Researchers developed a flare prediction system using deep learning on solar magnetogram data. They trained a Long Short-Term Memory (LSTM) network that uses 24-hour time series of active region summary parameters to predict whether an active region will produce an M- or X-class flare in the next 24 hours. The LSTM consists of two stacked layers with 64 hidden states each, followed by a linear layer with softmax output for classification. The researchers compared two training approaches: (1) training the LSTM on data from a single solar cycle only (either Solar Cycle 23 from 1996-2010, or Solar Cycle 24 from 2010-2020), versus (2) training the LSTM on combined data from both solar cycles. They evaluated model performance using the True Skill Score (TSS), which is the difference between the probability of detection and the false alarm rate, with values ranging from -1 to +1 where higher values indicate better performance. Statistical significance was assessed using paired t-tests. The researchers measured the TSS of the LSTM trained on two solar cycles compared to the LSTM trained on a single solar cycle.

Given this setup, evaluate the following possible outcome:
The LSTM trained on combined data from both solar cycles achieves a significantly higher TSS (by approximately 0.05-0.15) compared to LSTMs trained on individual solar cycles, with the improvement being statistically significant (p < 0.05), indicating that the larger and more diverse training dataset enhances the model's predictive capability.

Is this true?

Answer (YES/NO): NO